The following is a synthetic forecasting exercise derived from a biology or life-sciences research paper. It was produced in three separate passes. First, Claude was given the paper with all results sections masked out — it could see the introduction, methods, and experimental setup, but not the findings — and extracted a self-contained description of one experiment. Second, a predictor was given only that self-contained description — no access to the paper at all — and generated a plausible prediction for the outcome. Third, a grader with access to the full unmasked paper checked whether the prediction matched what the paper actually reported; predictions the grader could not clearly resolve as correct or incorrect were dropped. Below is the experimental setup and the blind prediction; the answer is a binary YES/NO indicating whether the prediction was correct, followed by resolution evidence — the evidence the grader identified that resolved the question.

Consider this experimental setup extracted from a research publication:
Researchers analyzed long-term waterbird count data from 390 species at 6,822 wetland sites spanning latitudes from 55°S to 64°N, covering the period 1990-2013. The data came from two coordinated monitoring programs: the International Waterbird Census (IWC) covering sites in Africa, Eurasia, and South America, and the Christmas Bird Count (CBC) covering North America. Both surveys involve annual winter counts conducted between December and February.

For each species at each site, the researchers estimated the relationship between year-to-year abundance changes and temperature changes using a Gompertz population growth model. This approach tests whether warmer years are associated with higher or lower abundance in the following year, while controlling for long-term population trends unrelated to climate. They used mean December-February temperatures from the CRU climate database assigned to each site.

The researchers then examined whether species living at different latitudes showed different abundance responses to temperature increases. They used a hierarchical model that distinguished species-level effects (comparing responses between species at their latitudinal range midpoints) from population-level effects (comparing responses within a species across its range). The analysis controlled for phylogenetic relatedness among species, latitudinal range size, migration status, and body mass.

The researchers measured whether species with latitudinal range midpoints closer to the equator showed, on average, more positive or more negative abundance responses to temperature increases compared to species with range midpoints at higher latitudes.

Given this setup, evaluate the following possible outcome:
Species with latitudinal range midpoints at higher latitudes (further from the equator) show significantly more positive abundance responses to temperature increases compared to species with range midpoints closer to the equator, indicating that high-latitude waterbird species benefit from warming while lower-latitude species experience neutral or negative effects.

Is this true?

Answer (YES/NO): YES